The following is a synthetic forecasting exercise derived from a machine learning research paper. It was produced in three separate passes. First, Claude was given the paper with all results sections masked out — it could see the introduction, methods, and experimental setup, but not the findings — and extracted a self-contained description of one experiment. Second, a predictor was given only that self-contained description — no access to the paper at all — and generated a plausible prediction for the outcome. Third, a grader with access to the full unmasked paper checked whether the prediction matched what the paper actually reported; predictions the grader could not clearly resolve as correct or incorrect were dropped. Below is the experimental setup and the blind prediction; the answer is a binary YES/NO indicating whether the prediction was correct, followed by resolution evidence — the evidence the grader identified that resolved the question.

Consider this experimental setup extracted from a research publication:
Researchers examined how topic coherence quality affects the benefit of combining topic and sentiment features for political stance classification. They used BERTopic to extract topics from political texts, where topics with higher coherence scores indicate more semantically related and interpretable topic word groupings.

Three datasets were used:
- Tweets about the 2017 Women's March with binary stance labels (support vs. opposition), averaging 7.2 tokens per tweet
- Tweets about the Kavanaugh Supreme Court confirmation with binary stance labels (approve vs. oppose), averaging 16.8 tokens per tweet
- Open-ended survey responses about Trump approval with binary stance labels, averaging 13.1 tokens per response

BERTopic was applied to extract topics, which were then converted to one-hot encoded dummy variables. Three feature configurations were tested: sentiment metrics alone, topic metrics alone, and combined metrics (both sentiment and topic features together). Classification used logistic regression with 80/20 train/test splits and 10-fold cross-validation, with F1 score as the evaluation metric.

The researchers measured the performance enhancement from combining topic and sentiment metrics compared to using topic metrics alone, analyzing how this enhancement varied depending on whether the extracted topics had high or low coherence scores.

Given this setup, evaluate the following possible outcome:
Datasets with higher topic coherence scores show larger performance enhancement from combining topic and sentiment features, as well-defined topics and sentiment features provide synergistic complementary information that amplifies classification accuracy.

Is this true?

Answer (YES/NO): NO